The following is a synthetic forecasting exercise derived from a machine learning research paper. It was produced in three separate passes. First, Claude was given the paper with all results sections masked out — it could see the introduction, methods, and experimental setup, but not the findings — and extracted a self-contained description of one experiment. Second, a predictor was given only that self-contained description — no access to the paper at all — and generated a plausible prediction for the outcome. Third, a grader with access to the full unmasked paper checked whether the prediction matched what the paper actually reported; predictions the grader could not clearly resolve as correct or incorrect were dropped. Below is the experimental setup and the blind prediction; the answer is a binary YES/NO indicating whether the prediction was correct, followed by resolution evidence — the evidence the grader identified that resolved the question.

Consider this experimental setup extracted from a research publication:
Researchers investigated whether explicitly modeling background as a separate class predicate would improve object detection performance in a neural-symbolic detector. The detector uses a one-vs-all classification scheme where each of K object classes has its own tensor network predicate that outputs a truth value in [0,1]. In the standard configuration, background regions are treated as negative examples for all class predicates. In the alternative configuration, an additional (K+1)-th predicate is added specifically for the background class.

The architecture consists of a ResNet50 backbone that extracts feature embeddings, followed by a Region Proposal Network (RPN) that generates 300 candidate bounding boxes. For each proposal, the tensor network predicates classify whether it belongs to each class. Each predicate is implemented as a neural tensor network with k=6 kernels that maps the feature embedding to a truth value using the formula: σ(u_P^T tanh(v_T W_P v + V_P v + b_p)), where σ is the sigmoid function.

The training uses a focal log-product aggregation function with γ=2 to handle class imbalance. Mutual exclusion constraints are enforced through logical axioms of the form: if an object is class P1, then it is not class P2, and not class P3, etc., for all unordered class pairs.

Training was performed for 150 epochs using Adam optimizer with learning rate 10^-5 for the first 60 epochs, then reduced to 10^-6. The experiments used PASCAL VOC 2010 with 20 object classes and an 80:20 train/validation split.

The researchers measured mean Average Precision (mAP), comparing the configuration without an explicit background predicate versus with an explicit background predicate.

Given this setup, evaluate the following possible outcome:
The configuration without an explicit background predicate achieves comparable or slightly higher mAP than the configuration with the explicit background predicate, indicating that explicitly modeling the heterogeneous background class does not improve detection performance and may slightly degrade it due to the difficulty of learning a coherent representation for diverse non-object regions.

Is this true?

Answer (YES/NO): YES